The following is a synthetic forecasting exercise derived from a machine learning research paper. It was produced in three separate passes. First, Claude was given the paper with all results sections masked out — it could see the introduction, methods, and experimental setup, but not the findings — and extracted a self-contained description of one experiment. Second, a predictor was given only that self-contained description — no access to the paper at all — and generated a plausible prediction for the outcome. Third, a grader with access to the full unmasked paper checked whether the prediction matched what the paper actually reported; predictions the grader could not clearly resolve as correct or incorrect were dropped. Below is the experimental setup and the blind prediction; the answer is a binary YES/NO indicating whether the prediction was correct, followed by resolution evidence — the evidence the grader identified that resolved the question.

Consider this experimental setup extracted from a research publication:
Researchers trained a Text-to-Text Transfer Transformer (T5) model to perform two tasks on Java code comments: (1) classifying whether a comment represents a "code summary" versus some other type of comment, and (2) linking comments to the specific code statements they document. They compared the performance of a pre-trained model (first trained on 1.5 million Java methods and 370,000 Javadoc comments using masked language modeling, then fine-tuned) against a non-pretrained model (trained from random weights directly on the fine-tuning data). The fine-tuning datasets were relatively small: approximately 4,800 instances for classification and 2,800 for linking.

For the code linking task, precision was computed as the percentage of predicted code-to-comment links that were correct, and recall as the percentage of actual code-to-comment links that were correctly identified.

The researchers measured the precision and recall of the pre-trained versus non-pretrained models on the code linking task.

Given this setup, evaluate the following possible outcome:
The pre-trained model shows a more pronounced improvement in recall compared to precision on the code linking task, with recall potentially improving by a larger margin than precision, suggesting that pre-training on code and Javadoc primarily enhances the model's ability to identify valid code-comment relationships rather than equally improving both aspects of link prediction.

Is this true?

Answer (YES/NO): NO